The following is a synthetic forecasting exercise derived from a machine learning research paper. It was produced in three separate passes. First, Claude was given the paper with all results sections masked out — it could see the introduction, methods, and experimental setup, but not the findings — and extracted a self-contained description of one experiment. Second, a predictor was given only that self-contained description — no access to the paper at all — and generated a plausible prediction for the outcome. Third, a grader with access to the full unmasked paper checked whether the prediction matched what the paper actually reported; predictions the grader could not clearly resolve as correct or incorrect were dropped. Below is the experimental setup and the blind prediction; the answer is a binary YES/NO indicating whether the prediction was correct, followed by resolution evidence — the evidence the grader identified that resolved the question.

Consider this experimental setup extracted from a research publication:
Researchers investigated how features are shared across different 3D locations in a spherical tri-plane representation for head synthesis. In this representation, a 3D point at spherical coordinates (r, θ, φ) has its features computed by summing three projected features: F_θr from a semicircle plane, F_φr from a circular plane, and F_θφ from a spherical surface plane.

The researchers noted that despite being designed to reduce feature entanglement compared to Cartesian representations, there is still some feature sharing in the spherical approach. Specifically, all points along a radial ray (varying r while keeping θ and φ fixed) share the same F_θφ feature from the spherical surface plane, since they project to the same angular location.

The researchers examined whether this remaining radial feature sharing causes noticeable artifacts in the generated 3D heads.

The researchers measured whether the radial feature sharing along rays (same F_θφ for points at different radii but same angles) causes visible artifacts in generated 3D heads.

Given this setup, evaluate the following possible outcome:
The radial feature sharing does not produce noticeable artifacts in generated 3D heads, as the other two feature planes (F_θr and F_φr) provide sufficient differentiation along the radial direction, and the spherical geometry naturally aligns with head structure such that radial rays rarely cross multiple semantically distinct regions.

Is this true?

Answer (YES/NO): YES